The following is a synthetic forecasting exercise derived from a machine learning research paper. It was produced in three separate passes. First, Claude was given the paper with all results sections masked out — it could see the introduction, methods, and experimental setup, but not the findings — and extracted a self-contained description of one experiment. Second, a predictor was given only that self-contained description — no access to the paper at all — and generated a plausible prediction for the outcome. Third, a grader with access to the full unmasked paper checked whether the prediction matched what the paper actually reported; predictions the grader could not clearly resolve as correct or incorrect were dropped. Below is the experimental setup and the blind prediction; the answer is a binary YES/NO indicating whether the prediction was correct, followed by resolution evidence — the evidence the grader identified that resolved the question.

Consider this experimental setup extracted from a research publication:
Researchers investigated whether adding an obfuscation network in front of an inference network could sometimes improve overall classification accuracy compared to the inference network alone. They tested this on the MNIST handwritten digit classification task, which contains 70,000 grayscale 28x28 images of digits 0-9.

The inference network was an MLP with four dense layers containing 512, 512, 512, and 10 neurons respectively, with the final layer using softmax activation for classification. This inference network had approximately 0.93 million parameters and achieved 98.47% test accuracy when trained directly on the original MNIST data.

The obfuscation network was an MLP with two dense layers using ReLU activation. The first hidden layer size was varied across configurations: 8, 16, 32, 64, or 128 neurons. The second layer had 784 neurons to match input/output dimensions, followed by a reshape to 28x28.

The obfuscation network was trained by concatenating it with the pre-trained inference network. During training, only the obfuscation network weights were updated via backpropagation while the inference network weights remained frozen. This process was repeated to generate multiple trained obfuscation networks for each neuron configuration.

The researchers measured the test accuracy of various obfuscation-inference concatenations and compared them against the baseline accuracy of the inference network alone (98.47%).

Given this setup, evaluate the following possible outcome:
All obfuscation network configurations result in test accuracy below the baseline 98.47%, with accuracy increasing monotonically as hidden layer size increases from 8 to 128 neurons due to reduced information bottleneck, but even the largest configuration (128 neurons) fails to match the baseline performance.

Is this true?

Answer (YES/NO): NO